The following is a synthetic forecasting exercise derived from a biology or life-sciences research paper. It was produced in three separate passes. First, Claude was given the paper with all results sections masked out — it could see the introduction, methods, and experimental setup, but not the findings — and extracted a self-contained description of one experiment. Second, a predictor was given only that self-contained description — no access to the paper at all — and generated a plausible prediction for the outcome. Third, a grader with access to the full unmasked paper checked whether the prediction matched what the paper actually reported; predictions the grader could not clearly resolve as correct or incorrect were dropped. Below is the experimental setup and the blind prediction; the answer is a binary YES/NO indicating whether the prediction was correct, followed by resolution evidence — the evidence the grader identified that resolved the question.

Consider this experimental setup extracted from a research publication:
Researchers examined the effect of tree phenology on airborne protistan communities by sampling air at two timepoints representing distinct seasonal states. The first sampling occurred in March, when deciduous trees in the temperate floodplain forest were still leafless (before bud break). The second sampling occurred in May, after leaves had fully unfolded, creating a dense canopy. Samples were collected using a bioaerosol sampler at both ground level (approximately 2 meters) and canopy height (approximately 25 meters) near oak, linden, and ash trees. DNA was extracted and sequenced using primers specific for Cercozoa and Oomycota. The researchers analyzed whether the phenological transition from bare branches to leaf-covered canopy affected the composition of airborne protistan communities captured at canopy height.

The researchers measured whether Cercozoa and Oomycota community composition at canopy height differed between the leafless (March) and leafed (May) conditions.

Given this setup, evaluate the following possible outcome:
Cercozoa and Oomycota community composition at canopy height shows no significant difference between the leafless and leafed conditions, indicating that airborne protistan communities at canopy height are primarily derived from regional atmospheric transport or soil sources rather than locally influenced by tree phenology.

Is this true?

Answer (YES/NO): NO